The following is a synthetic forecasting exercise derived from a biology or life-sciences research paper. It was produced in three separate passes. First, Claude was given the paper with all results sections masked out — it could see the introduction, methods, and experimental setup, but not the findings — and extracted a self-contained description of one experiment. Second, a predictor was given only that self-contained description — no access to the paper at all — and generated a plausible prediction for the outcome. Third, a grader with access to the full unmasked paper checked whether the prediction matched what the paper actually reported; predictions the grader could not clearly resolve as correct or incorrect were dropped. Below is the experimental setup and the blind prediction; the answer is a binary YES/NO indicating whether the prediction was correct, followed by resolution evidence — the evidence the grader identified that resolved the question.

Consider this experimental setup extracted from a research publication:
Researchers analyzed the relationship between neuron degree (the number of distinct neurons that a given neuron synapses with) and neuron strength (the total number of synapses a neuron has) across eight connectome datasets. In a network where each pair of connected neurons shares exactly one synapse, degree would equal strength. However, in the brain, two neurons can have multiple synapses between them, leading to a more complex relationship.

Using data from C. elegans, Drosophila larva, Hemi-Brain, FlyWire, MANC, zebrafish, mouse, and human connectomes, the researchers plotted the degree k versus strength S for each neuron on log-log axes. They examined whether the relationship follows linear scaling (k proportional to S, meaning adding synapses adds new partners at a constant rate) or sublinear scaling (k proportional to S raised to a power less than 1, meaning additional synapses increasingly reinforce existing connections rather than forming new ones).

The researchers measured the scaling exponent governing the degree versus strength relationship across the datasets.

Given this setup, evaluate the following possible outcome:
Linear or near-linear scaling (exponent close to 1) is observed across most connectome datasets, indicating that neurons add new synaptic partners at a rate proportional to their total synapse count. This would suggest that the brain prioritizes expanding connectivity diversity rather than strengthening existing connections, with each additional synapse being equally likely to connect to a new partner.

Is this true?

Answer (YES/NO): NO